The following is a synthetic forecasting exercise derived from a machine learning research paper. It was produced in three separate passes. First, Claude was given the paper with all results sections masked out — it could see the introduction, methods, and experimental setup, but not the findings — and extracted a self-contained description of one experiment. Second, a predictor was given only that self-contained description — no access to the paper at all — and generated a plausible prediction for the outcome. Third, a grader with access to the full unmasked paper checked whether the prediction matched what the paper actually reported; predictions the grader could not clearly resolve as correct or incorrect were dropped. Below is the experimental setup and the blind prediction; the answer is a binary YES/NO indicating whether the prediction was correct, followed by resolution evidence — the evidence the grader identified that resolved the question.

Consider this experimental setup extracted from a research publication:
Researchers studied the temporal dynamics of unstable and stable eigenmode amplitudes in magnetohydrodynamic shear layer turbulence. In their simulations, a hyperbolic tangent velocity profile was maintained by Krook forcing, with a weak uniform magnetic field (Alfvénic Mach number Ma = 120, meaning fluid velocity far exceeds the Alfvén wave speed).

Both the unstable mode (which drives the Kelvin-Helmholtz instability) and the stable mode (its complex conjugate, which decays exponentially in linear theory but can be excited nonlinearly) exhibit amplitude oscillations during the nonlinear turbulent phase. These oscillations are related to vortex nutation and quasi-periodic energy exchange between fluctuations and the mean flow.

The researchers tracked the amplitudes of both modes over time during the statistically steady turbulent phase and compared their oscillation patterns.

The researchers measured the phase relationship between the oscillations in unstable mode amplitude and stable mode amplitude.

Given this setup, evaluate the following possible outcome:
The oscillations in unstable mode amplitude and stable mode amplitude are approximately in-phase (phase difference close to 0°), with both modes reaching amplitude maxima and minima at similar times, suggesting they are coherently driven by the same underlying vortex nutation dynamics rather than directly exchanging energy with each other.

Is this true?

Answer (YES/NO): NO